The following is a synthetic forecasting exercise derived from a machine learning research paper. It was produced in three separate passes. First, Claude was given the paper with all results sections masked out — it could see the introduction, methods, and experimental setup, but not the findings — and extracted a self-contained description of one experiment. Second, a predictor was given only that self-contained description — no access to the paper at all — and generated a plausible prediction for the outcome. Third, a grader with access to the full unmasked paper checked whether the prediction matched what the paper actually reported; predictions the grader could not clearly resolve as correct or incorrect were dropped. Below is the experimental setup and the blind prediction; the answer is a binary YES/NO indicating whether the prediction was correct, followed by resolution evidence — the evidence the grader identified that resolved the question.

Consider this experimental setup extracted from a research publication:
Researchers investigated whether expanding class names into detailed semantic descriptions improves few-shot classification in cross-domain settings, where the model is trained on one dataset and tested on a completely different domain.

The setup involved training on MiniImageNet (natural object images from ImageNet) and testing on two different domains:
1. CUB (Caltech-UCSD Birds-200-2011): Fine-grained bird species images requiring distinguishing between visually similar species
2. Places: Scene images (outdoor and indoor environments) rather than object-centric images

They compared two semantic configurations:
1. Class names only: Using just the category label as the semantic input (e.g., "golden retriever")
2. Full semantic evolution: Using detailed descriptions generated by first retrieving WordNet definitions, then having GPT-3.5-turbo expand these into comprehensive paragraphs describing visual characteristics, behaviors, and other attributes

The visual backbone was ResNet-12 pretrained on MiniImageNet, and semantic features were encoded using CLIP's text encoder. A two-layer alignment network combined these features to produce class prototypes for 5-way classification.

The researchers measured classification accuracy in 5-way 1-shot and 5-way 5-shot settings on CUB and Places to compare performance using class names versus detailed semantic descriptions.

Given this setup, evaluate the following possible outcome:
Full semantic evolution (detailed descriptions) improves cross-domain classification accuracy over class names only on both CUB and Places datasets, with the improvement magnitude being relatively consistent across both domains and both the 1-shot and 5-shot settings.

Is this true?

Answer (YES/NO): NO